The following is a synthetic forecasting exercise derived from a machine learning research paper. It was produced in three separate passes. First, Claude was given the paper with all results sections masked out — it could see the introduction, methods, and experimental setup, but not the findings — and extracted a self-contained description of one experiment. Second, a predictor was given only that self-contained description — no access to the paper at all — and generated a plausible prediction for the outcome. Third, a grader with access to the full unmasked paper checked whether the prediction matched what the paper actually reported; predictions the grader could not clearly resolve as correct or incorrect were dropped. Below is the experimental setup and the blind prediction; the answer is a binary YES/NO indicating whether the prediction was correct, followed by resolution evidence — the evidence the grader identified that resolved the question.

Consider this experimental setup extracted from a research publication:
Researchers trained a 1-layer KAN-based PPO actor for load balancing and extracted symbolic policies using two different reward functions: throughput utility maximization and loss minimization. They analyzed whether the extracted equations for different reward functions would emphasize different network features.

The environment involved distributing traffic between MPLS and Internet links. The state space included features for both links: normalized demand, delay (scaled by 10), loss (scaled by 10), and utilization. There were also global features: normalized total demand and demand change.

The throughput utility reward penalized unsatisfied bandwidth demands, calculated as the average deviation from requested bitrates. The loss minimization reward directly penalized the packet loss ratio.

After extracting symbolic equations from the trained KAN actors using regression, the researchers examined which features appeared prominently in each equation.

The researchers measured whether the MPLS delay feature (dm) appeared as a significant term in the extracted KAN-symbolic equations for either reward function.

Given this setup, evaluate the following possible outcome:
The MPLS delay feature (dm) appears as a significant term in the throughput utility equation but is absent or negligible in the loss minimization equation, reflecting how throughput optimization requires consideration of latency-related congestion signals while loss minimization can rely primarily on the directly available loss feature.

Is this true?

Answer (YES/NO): NO